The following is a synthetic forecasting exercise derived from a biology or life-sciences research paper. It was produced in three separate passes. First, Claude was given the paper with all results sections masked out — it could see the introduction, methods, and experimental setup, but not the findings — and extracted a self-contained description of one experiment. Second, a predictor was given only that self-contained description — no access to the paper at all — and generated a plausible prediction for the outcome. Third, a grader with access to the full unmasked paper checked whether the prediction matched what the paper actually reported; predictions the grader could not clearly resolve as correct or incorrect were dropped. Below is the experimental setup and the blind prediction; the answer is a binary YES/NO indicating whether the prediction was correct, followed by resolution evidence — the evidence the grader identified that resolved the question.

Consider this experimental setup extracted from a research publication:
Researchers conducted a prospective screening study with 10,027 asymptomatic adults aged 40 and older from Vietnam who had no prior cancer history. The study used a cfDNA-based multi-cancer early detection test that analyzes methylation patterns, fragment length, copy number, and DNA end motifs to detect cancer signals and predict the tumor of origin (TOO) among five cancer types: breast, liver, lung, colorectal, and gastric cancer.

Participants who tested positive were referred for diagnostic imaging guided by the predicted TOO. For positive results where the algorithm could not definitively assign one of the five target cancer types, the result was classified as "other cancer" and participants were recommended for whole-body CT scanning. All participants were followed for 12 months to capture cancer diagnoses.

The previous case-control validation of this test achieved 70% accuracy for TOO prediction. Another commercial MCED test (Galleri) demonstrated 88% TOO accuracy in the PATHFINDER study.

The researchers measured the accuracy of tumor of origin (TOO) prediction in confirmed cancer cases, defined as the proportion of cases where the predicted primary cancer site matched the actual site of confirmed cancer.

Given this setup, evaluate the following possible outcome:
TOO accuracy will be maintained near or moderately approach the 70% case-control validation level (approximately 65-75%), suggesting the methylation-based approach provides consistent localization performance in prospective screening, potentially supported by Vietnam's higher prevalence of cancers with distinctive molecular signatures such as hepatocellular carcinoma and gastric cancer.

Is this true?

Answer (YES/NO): NO